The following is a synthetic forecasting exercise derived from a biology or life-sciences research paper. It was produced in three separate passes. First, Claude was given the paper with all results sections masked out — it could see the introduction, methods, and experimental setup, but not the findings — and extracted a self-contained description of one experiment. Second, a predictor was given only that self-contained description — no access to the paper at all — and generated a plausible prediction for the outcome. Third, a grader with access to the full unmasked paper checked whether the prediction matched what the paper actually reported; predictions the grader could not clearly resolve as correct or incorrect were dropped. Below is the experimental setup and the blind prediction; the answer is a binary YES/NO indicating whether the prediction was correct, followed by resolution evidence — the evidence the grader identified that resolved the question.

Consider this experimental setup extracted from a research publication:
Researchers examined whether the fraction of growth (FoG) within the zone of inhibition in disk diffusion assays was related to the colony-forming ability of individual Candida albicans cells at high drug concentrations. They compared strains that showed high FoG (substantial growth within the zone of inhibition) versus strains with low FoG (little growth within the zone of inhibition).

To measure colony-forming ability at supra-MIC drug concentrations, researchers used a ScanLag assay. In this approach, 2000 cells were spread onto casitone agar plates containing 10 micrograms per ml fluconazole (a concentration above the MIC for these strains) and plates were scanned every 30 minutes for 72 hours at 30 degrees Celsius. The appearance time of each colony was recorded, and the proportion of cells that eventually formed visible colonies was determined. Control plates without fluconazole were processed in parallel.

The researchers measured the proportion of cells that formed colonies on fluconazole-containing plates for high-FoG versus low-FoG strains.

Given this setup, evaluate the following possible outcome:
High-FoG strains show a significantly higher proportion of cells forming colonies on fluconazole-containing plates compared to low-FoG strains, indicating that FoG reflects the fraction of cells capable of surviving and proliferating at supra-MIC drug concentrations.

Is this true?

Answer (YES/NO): YES